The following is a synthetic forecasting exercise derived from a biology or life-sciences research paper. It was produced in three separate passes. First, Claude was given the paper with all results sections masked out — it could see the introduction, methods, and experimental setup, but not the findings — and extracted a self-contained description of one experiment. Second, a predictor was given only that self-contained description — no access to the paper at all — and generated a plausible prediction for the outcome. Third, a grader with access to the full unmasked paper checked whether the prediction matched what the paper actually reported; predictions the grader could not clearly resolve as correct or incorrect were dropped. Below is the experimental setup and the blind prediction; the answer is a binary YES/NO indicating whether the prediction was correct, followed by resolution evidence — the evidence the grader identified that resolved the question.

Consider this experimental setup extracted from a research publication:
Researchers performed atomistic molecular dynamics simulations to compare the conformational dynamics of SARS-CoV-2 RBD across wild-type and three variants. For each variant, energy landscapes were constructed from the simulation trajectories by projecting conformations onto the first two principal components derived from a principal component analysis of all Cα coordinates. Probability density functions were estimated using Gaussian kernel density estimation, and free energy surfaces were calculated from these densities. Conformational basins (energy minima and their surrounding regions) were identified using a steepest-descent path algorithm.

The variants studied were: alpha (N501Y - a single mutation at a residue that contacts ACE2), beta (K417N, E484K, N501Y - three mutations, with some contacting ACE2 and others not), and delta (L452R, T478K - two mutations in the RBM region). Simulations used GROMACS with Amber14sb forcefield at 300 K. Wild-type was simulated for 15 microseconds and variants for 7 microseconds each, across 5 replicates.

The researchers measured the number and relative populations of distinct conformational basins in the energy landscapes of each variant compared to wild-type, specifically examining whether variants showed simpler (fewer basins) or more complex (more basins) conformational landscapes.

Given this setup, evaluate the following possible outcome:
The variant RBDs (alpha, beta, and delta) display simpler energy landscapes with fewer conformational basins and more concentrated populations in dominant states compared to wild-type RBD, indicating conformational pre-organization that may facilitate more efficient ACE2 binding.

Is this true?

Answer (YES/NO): NO